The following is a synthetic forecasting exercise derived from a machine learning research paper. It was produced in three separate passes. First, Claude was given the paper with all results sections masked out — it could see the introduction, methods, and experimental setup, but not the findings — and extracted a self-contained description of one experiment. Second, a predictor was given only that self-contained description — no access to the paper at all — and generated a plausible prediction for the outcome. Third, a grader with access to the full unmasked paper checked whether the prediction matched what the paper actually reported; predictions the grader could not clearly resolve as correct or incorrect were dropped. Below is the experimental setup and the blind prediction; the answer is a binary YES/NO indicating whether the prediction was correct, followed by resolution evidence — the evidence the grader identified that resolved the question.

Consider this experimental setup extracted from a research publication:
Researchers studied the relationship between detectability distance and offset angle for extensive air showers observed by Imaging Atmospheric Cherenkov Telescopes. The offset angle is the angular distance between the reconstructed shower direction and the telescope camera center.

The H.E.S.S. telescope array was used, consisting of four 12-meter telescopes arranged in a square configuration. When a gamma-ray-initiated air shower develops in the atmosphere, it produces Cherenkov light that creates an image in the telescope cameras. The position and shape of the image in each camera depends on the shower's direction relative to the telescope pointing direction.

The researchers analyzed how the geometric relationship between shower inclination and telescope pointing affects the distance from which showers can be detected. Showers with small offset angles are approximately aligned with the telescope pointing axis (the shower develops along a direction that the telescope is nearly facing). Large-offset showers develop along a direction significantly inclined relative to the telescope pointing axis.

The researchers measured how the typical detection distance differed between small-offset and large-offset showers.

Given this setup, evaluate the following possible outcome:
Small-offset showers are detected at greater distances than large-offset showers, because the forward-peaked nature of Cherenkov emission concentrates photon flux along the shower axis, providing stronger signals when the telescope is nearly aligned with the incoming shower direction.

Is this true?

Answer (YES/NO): NO